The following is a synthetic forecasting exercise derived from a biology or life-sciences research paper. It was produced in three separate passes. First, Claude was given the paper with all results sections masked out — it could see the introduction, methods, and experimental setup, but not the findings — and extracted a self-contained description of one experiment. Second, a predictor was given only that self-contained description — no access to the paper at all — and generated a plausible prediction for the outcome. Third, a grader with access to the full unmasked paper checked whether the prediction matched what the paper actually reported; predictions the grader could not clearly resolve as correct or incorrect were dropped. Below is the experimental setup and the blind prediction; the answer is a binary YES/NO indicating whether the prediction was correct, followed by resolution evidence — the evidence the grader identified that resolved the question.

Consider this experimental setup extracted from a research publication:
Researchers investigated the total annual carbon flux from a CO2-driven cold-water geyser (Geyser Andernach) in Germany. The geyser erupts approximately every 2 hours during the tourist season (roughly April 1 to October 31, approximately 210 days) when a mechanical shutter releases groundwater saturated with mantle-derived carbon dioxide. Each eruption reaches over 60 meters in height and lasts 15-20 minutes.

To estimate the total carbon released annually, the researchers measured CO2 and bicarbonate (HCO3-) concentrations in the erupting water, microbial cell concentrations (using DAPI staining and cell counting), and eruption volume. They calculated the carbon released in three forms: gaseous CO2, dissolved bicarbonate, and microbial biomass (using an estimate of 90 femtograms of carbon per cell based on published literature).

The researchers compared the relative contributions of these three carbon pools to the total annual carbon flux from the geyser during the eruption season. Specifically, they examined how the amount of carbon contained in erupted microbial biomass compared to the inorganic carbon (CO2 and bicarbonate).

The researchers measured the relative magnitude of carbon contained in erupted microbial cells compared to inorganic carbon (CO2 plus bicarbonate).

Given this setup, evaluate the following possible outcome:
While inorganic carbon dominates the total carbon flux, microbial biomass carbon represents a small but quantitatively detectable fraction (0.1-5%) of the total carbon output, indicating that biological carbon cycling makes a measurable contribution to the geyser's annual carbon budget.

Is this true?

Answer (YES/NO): NO